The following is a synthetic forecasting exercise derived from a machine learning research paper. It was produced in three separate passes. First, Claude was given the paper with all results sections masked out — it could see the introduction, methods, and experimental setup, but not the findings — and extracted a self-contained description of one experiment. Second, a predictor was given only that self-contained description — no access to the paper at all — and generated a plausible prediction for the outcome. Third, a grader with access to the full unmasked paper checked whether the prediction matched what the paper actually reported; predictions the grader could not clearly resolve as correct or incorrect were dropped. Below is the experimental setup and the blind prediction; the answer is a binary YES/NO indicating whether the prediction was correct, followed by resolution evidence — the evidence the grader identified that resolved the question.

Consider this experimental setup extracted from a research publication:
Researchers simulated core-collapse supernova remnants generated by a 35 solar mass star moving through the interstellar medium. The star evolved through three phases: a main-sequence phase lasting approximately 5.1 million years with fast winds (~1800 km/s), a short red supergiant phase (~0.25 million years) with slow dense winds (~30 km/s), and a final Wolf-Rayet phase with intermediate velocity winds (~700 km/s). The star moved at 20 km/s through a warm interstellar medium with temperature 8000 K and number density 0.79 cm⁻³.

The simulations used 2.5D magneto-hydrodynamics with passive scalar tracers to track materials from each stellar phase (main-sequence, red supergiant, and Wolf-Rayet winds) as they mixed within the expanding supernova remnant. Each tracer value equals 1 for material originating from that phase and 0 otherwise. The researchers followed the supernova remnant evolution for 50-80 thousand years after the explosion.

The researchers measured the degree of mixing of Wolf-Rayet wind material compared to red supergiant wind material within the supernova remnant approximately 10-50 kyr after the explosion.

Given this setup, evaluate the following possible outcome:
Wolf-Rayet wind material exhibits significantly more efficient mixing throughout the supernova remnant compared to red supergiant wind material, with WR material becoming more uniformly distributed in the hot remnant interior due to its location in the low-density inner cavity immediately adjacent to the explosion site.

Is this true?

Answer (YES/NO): YES